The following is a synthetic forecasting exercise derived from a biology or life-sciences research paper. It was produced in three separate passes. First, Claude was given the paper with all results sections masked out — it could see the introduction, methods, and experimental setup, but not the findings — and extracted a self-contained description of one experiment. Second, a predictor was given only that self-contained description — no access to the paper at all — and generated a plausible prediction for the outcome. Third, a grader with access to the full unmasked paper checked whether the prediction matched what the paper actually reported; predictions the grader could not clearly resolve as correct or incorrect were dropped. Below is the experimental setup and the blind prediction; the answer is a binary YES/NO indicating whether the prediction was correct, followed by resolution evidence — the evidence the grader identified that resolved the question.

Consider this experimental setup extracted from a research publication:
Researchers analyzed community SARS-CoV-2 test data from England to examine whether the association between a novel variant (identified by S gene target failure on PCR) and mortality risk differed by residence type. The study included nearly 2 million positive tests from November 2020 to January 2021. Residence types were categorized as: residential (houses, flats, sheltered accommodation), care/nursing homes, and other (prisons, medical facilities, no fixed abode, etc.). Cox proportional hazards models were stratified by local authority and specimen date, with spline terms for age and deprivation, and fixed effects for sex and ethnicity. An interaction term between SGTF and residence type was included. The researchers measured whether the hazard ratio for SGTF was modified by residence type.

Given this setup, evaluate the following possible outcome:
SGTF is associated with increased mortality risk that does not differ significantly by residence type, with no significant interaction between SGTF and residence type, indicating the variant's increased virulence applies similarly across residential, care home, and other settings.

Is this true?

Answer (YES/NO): NO